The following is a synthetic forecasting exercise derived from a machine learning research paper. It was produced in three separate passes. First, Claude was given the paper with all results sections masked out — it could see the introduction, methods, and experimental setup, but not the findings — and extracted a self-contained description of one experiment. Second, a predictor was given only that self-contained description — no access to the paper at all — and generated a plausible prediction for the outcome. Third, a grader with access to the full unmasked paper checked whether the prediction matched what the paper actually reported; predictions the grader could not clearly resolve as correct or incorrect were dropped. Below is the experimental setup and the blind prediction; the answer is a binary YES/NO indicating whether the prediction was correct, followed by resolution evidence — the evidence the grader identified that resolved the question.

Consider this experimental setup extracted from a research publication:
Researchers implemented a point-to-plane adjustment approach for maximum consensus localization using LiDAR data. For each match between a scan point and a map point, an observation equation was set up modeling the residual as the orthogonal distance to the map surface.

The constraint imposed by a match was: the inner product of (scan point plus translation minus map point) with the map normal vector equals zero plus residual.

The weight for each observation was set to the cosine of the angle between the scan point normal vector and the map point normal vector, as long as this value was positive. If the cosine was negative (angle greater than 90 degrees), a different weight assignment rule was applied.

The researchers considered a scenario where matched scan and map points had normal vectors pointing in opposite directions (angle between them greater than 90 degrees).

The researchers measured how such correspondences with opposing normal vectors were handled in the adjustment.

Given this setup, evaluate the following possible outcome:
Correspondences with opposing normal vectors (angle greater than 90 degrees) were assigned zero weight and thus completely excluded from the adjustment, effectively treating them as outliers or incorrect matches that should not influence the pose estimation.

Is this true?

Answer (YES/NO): YES